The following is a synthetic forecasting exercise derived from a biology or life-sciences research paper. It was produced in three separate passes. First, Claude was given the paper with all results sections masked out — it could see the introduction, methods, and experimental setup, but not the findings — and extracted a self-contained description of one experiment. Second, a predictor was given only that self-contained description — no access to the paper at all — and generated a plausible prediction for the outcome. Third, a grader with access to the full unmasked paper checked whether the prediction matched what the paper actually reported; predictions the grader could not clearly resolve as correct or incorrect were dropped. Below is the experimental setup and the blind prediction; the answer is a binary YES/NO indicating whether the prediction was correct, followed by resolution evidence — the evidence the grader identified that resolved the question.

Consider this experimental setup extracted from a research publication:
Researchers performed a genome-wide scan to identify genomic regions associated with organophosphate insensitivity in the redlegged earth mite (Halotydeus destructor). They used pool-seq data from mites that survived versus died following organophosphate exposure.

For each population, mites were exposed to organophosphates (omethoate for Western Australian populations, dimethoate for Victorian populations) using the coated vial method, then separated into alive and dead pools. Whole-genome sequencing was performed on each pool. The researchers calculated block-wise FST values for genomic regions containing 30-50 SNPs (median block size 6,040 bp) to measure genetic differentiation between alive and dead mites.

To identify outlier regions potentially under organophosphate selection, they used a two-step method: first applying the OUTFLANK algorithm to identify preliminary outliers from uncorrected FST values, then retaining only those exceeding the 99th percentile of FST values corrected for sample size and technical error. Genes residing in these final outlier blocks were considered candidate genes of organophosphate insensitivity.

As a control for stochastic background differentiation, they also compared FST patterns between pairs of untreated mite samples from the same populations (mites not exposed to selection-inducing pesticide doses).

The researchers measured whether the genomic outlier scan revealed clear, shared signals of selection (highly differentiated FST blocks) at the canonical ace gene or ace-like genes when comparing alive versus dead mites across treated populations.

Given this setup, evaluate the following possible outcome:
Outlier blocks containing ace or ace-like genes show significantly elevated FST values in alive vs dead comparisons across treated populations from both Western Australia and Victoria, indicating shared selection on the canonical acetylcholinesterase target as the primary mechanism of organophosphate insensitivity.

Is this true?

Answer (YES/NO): NO